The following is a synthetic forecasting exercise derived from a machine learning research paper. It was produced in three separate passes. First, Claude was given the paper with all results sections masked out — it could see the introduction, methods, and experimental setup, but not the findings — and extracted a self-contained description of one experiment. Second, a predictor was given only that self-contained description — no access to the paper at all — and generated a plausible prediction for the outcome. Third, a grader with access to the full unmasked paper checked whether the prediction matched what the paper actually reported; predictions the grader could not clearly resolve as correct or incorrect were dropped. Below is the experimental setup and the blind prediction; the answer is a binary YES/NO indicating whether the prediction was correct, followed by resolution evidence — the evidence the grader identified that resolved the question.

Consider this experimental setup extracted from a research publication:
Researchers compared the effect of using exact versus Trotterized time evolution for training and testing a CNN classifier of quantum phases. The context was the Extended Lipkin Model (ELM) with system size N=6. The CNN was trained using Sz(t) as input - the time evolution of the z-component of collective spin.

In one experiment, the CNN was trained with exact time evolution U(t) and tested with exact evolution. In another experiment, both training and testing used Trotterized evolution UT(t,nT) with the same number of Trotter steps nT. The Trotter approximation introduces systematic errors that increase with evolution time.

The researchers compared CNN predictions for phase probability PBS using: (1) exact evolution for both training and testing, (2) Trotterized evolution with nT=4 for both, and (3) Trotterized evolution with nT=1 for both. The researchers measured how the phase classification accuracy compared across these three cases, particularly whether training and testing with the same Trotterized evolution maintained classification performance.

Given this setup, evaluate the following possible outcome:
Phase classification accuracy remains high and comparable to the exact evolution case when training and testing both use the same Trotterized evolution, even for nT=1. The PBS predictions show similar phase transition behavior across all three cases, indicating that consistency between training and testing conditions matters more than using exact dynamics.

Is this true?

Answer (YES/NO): YES